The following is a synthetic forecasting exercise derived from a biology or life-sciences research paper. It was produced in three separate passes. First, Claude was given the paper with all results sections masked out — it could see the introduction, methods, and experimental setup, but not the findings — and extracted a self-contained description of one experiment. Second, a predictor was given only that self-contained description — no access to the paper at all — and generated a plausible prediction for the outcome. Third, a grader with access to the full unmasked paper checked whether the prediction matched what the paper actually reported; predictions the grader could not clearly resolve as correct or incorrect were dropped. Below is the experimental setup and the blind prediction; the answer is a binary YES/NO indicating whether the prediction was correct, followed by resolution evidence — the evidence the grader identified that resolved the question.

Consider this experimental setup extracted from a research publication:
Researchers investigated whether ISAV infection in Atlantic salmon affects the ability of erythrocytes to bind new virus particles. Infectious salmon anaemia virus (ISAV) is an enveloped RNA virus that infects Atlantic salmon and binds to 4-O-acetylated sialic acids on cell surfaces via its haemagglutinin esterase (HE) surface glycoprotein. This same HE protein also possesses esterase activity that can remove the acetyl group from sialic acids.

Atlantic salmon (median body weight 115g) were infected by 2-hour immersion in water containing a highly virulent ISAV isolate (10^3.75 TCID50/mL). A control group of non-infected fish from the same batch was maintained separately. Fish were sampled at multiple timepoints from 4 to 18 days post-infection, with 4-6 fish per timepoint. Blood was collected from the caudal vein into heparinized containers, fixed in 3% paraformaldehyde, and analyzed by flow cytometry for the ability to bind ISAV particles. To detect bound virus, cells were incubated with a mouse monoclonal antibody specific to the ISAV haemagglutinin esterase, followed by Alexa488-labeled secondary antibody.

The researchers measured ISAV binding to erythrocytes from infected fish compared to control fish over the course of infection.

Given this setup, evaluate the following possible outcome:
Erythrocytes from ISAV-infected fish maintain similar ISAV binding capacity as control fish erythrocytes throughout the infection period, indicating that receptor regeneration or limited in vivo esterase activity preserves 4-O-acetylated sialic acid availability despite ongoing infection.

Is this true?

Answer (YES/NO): NO